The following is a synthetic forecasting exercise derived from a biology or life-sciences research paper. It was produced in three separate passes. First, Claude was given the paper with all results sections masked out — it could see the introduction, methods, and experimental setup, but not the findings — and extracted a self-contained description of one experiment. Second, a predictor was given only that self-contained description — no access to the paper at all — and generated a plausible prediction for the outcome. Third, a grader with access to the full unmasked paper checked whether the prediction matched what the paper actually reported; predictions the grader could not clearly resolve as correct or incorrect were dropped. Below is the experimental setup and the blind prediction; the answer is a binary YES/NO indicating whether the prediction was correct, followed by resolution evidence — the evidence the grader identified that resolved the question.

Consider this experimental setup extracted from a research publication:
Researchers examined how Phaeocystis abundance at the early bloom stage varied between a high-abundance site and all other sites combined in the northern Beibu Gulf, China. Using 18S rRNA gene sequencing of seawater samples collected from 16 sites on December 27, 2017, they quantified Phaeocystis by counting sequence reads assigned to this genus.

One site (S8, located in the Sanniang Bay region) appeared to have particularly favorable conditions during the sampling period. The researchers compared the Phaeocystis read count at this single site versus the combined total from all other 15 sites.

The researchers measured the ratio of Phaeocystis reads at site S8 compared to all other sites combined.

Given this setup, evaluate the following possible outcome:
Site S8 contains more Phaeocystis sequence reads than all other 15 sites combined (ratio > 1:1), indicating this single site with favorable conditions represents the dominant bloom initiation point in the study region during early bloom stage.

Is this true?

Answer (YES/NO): YES